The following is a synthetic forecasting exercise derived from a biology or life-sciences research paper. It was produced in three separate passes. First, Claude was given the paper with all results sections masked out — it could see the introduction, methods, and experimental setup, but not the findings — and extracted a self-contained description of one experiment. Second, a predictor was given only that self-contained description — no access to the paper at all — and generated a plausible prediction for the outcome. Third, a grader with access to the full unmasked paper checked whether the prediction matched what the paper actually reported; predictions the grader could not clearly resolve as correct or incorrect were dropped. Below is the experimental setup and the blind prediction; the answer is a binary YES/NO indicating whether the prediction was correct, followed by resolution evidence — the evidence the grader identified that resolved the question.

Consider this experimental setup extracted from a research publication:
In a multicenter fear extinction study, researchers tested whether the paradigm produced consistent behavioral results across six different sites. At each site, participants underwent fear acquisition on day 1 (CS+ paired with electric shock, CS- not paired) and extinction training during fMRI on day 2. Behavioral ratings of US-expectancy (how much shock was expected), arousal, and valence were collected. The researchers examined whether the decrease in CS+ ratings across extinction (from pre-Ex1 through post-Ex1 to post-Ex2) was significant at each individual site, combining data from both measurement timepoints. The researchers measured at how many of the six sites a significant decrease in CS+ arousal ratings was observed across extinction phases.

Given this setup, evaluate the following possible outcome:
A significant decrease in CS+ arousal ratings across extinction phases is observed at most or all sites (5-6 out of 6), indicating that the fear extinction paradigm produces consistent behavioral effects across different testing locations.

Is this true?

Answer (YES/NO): NO